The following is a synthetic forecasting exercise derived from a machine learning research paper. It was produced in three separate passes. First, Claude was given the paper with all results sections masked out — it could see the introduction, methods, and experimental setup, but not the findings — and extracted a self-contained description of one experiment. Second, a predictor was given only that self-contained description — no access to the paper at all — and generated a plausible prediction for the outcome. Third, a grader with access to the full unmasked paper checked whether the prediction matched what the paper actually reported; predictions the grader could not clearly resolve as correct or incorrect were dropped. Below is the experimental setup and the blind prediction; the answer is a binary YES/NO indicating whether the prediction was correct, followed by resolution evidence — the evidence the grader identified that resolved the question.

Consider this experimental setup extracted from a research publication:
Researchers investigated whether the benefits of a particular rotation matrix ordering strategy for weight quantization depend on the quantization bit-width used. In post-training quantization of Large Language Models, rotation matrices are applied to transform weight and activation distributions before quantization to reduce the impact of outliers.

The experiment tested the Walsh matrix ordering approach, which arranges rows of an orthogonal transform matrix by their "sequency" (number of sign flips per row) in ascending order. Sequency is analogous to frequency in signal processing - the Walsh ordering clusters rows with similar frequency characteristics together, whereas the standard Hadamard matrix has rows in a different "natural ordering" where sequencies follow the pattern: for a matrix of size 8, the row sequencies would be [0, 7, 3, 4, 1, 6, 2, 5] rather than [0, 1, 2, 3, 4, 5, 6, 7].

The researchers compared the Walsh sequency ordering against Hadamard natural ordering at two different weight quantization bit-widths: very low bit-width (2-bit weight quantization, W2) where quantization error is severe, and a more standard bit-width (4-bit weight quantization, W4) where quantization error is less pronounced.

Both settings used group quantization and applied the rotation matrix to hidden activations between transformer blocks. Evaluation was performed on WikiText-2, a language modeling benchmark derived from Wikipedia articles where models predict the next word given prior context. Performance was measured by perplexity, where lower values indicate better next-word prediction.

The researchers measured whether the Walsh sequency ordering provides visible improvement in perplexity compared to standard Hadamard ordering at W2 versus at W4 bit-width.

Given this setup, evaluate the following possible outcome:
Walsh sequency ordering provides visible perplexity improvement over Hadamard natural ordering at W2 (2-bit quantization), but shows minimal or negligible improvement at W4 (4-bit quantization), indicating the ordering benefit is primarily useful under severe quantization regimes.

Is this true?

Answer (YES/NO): YES